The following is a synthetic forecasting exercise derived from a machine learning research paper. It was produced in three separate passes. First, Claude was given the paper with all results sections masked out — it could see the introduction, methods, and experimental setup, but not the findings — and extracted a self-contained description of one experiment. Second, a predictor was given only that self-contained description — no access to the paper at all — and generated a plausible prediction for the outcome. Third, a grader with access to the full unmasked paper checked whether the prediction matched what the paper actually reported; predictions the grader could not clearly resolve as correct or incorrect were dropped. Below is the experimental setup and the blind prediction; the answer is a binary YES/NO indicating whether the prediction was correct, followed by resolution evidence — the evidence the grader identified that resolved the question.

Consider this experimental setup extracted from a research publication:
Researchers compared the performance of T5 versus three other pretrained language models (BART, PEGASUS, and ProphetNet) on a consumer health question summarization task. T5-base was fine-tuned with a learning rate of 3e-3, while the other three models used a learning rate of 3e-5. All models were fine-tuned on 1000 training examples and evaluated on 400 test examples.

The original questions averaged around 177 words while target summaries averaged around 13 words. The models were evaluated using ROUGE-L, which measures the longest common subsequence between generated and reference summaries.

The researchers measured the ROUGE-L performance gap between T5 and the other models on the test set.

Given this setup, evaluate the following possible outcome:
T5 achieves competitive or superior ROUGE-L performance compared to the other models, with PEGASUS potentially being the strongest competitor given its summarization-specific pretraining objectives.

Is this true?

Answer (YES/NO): NO